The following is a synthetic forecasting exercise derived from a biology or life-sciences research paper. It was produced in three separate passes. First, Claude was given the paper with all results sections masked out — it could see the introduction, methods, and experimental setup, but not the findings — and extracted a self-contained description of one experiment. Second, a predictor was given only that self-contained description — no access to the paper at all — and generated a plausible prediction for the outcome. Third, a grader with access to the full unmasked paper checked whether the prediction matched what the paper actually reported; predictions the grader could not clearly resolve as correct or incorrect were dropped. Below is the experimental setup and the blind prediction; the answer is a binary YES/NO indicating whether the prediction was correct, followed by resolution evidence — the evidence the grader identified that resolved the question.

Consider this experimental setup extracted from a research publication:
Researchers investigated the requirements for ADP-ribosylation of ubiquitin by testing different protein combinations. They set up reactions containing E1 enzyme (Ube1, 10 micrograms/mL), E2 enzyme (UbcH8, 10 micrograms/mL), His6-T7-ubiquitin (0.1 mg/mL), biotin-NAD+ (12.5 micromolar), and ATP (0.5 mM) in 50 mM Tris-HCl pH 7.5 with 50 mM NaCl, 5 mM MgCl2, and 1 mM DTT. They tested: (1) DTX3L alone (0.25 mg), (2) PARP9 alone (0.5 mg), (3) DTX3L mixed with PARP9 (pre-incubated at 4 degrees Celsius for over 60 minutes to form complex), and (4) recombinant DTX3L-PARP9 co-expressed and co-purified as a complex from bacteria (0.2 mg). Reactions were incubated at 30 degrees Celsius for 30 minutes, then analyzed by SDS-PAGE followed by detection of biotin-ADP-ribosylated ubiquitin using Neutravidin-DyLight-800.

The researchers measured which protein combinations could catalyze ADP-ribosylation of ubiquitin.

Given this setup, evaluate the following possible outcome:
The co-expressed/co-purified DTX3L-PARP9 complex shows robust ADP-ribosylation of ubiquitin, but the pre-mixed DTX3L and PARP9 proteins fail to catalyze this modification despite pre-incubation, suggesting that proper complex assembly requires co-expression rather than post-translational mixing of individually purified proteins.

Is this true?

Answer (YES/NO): NO